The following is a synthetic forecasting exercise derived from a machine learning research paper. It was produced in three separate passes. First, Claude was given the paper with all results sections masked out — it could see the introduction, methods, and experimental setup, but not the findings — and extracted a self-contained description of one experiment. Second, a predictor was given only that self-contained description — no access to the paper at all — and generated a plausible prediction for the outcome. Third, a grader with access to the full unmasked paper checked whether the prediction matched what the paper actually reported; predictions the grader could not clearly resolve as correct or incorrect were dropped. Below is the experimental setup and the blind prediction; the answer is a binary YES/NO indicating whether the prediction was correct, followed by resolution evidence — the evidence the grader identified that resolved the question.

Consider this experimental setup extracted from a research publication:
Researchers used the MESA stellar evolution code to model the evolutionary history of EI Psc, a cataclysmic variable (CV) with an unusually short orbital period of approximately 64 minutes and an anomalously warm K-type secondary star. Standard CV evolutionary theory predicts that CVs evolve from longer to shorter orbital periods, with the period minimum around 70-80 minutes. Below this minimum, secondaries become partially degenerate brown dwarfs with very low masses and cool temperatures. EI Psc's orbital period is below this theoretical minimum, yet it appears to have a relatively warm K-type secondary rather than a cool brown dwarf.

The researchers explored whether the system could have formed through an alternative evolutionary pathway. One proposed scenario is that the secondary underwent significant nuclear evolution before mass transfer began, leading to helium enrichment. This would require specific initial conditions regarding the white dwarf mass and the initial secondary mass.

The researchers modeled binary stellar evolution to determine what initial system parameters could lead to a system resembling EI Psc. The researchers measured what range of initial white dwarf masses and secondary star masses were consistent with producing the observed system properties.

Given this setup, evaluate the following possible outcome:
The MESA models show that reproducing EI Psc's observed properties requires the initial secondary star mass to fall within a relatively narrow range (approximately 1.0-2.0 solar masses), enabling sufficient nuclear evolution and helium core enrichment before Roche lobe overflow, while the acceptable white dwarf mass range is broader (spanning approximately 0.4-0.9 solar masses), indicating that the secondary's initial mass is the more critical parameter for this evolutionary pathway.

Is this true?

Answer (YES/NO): NO